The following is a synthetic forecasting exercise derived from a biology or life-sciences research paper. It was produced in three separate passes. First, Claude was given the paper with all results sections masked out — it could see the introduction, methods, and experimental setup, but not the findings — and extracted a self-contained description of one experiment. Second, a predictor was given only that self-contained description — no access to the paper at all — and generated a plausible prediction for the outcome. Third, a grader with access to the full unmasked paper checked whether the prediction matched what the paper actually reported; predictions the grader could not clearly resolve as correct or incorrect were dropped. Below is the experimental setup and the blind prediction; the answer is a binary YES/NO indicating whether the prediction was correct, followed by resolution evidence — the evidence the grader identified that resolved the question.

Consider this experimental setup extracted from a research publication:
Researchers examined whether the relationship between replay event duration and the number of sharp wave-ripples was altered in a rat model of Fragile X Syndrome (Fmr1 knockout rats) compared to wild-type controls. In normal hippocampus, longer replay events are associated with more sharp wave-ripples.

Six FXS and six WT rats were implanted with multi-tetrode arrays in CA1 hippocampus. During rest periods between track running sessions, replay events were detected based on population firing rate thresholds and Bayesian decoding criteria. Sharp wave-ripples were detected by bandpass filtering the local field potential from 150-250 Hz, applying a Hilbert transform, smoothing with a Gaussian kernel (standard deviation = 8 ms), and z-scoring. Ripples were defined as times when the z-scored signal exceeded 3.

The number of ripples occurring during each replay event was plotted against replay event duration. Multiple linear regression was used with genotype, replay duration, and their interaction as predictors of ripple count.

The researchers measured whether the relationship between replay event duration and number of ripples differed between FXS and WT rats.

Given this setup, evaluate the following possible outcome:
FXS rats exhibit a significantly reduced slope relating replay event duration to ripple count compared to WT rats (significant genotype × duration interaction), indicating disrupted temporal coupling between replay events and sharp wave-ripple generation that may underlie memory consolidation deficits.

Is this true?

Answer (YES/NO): NO